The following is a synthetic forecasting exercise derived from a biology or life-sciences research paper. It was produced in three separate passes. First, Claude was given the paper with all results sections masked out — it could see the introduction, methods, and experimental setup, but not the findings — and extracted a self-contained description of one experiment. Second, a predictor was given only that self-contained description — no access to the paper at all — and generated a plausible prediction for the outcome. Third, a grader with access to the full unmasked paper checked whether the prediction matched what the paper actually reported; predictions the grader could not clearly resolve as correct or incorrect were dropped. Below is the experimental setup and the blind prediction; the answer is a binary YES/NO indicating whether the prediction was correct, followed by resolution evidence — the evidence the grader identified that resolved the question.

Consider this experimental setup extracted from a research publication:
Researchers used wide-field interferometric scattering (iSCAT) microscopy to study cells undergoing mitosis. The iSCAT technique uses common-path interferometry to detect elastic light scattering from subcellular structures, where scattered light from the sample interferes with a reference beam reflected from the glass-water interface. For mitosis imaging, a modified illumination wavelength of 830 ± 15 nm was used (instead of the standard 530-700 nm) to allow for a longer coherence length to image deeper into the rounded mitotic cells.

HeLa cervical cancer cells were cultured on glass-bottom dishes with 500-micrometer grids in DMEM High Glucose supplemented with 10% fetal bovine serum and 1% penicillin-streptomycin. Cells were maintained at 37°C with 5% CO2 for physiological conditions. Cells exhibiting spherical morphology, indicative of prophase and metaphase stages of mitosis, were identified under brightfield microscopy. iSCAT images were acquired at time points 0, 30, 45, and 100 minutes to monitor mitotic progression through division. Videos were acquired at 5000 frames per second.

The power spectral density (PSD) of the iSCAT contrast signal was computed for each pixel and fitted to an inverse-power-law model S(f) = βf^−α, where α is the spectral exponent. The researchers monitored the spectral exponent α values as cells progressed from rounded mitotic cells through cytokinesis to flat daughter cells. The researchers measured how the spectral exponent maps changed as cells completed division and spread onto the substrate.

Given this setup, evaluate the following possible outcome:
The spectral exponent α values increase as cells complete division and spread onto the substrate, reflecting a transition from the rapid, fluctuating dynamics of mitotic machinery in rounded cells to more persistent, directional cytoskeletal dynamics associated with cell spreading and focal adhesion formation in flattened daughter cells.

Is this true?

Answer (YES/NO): NO